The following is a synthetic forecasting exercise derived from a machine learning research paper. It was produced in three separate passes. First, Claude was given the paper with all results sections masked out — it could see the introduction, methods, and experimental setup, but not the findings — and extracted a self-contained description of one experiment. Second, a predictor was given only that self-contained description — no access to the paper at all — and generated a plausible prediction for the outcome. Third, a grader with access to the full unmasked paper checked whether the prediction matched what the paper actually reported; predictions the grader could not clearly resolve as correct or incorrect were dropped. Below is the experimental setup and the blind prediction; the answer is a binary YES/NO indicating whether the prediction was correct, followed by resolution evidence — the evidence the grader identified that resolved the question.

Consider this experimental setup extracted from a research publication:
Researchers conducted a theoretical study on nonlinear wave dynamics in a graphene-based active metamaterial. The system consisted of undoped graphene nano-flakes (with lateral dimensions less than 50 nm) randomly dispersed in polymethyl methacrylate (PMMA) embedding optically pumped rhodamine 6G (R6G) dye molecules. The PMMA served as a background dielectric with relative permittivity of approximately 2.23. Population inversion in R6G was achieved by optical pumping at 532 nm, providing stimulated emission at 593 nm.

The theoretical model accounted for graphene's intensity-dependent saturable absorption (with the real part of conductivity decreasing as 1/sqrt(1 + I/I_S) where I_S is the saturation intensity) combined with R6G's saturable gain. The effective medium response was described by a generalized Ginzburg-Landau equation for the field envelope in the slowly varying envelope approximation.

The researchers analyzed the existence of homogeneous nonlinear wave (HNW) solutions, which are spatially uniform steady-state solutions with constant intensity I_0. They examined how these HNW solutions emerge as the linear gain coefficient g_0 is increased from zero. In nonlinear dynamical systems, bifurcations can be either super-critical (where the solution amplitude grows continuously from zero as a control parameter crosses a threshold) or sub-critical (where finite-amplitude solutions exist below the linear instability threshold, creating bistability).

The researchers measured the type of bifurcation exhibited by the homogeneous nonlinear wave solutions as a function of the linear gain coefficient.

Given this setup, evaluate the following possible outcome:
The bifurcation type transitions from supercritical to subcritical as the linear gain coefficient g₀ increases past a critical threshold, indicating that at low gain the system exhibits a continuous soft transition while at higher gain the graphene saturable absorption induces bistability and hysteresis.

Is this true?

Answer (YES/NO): NO